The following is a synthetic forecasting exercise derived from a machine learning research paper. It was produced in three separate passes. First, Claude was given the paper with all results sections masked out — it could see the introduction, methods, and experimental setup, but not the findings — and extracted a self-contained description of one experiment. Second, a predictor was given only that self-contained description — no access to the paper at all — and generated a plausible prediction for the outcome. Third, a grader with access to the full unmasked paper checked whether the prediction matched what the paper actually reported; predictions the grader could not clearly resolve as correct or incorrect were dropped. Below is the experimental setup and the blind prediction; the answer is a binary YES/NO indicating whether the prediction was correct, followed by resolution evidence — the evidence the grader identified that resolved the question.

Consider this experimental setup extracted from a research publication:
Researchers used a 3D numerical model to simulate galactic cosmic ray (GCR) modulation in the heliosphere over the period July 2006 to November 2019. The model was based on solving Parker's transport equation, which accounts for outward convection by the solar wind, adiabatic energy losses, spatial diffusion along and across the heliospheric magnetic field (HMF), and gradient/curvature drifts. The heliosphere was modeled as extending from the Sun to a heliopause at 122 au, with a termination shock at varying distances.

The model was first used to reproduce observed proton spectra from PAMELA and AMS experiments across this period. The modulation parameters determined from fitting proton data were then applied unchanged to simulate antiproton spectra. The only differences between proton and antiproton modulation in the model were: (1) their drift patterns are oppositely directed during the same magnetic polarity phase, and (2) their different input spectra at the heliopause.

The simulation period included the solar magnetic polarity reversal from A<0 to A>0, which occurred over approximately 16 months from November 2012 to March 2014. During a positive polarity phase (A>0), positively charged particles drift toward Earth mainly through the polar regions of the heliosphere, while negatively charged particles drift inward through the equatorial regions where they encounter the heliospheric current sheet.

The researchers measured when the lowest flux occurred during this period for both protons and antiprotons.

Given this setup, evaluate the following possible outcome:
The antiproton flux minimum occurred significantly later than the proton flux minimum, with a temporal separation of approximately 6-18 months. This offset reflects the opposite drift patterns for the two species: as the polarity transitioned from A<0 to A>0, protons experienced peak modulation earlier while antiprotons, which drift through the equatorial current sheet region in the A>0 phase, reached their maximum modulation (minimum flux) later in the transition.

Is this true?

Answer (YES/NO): YES